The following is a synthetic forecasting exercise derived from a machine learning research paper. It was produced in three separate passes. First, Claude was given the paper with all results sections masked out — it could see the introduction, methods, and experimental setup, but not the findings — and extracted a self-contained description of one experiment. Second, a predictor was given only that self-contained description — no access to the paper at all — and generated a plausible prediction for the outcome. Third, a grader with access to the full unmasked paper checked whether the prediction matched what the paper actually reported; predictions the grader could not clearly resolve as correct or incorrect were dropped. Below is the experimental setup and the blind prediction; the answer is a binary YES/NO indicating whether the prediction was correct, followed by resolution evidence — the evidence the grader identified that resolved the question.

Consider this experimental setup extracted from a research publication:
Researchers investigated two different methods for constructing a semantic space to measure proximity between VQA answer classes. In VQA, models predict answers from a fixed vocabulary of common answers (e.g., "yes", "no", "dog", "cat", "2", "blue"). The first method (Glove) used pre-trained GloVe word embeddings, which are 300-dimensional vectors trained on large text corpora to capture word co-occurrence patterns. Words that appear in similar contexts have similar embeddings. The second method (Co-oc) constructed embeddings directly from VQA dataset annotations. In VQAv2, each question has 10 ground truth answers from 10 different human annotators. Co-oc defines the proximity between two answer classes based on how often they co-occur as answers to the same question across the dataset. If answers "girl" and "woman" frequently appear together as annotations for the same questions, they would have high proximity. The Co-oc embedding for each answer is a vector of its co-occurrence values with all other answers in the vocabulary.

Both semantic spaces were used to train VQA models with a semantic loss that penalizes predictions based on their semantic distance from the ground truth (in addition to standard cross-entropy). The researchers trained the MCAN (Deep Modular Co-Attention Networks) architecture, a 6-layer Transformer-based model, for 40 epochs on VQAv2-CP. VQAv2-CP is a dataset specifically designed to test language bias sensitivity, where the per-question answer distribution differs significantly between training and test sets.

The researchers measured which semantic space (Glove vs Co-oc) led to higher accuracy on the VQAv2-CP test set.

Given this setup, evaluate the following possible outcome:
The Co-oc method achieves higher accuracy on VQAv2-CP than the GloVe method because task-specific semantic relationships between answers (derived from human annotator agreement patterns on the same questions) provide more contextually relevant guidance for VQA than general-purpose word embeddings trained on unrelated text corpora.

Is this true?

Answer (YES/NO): YES